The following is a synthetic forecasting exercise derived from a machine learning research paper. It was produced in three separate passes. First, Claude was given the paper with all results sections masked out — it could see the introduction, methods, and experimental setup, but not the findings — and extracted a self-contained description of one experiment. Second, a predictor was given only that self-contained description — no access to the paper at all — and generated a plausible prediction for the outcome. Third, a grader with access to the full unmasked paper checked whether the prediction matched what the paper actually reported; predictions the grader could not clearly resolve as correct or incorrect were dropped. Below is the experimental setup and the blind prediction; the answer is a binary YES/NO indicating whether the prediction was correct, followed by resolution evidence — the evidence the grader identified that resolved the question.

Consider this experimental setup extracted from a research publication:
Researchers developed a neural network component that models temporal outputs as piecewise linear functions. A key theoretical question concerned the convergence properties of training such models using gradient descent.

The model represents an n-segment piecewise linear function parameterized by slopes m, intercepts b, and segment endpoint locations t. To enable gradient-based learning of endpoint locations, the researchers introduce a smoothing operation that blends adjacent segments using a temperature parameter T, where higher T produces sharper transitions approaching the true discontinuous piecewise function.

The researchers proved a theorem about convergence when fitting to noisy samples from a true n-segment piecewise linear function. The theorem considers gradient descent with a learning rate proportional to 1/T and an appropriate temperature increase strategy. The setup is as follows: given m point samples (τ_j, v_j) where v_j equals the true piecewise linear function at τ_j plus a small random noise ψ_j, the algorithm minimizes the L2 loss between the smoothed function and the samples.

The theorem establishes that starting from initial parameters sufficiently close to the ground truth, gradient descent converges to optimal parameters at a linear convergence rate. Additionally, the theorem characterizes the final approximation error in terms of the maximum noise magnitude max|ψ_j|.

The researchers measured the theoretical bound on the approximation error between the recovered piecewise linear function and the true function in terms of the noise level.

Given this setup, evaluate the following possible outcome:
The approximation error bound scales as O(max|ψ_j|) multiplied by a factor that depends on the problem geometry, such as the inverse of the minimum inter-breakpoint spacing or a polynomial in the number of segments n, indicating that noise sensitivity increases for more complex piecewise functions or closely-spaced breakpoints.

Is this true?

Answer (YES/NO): NO